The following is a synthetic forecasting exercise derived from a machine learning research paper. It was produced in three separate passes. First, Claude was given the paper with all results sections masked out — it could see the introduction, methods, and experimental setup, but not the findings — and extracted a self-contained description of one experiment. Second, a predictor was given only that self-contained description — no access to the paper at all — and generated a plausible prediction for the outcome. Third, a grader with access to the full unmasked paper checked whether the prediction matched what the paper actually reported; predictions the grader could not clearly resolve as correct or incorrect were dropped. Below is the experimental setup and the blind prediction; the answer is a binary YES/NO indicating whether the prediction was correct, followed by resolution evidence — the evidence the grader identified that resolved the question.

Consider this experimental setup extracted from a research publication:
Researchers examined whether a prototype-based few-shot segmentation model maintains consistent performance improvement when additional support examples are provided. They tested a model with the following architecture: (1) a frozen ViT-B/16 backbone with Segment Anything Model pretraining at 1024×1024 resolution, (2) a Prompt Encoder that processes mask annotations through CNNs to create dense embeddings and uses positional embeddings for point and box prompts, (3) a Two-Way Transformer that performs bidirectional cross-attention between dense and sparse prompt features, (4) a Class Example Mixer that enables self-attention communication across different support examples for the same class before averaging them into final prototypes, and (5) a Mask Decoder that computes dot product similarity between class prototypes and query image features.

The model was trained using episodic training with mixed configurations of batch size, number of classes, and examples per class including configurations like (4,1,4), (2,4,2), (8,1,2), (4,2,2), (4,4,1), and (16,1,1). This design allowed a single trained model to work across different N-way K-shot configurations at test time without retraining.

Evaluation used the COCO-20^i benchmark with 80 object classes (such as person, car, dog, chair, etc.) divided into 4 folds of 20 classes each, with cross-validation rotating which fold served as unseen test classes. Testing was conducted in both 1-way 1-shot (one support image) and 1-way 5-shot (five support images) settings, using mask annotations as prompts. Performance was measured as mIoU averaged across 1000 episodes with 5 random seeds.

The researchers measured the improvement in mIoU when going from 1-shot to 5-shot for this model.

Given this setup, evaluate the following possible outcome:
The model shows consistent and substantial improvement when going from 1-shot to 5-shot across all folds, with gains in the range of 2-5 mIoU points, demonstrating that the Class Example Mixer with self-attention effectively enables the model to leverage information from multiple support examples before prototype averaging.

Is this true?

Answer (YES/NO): NO